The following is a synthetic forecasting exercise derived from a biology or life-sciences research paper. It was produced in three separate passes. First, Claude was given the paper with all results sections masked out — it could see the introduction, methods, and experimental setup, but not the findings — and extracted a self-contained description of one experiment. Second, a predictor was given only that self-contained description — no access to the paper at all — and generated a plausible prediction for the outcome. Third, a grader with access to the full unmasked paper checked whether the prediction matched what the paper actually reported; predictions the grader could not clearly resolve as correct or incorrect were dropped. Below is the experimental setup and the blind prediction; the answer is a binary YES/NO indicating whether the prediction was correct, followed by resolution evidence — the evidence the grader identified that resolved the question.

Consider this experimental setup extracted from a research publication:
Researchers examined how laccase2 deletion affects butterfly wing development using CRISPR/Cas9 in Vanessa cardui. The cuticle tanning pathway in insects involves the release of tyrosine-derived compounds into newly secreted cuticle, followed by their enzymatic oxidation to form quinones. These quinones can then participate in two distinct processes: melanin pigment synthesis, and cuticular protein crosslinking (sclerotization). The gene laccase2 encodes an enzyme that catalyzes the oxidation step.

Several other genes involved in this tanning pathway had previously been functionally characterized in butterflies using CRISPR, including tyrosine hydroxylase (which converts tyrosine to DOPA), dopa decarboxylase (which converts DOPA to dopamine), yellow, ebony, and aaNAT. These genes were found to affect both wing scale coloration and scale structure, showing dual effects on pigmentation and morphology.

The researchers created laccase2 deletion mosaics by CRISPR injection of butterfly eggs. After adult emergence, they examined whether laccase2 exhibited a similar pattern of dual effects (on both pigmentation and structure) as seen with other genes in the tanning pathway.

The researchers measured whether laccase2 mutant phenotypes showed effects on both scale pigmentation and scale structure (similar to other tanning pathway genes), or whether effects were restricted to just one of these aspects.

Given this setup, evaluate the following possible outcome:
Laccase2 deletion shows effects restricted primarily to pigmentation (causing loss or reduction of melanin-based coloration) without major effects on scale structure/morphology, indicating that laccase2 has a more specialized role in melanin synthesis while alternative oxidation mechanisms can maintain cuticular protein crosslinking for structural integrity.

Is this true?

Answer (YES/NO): NO